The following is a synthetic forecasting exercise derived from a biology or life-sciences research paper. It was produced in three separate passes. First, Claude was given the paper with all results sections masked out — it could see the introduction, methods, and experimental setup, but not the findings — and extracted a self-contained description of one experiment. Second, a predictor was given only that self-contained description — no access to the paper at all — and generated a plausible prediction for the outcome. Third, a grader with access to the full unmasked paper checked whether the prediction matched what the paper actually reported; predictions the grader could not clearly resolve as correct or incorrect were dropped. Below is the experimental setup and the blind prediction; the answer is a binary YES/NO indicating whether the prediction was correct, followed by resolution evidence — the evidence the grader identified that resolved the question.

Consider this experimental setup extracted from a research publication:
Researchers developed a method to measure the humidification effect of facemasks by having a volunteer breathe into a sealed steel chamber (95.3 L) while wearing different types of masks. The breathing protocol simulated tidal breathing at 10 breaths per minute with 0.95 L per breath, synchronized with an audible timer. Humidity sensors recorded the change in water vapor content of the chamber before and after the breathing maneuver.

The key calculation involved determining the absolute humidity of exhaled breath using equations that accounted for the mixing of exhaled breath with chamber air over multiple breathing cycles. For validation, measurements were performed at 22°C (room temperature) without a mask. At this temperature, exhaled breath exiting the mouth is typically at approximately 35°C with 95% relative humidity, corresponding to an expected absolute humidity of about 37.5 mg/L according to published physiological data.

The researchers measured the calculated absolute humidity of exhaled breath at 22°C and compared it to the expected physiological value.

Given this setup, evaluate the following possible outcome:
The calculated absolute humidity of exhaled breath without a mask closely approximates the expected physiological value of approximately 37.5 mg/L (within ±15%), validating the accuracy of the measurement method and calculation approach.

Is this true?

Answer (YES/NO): YES